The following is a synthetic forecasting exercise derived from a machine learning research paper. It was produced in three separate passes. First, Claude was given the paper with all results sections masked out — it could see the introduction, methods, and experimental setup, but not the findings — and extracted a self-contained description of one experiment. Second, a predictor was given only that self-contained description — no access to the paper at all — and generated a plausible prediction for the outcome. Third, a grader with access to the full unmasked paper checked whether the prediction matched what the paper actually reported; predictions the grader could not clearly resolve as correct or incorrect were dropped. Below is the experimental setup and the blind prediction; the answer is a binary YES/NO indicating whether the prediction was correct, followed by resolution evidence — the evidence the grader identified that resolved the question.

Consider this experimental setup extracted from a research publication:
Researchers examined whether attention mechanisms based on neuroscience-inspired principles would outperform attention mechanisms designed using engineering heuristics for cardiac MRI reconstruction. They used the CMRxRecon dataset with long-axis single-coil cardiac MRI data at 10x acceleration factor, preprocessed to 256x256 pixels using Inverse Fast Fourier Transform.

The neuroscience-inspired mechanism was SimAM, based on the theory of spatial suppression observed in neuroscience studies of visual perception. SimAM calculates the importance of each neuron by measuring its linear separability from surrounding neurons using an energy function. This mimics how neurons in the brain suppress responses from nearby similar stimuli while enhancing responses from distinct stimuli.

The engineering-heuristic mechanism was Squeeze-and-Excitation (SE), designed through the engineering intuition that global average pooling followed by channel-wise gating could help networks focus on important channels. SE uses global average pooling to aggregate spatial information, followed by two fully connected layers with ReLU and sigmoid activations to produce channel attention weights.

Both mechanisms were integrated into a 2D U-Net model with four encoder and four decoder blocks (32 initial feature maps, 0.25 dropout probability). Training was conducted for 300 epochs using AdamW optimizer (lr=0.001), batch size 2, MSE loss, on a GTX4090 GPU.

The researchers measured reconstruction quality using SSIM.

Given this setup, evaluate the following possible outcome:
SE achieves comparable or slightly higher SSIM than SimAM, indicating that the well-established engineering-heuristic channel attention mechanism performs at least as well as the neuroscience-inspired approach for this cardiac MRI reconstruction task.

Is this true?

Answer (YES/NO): NO